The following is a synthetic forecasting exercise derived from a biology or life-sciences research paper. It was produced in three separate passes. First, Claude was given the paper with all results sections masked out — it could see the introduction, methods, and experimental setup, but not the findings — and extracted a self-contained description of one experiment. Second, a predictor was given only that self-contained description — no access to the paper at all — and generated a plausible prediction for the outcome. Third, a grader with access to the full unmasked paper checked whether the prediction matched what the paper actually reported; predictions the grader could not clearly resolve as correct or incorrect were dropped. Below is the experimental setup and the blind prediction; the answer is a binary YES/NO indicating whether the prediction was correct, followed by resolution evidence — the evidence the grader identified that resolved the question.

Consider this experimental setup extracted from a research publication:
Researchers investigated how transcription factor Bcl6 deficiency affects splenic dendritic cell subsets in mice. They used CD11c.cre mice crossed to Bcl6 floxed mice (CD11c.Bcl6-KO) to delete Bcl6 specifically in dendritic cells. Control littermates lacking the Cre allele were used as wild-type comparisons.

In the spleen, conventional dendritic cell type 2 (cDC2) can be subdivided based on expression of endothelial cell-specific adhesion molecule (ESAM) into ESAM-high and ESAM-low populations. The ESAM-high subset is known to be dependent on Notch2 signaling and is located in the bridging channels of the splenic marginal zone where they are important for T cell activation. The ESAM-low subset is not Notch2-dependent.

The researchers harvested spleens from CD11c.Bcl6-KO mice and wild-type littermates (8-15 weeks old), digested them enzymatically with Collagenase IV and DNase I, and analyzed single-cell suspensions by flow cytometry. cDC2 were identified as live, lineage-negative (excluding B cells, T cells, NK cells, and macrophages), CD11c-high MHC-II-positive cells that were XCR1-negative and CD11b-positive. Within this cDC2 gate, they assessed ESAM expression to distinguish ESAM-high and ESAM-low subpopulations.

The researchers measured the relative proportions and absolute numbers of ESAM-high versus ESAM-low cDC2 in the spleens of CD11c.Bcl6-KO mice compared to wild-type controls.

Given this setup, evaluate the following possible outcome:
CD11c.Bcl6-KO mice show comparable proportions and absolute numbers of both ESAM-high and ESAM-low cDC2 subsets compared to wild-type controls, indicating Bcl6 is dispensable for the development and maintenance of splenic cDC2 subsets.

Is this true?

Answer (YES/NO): NO